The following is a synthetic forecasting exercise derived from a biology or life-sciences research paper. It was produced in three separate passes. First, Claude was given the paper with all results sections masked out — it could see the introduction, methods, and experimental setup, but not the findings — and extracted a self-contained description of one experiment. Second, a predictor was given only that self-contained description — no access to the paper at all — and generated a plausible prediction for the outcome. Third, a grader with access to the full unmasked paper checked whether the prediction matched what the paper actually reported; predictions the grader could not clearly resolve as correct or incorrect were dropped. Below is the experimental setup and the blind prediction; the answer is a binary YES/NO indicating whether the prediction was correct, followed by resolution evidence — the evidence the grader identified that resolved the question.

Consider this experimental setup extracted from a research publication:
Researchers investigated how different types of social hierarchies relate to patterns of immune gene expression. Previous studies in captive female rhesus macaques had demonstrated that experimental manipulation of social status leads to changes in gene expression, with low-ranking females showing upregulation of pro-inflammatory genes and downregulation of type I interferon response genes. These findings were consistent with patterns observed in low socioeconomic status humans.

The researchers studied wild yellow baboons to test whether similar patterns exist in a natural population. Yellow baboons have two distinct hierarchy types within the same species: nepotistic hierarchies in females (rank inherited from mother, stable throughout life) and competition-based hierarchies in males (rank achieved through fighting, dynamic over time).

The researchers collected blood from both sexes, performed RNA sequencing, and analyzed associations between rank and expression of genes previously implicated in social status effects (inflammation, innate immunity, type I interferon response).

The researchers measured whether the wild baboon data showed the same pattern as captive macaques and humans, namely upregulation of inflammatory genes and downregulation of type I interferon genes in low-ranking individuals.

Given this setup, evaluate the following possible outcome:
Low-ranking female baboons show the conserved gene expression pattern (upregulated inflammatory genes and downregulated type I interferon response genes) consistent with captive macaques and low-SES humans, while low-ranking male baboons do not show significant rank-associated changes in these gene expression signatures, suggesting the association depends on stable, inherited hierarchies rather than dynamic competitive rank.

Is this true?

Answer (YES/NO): NO